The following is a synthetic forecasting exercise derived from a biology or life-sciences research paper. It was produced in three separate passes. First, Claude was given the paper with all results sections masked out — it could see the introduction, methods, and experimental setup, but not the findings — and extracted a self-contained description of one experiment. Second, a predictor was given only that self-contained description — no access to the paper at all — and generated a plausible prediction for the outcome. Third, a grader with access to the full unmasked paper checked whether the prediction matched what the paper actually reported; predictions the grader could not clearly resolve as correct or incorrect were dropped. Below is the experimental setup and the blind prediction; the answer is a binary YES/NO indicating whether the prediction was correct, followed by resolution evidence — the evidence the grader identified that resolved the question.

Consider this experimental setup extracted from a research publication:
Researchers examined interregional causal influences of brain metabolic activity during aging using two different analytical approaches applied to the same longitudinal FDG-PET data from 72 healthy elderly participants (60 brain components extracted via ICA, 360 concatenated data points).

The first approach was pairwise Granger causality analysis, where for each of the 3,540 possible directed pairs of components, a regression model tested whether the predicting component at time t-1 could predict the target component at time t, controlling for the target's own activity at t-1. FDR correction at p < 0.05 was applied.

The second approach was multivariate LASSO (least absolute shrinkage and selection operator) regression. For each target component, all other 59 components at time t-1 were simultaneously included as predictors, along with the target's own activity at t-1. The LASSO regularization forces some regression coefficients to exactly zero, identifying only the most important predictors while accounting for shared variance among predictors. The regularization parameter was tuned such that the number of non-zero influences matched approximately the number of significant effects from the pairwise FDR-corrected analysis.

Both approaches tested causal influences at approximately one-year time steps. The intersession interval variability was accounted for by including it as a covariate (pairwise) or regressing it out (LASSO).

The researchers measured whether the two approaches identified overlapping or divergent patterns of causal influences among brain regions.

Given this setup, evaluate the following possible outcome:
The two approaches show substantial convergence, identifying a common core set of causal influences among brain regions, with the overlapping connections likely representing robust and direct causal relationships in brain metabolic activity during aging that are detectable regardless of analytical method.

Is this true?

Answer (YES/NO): YES